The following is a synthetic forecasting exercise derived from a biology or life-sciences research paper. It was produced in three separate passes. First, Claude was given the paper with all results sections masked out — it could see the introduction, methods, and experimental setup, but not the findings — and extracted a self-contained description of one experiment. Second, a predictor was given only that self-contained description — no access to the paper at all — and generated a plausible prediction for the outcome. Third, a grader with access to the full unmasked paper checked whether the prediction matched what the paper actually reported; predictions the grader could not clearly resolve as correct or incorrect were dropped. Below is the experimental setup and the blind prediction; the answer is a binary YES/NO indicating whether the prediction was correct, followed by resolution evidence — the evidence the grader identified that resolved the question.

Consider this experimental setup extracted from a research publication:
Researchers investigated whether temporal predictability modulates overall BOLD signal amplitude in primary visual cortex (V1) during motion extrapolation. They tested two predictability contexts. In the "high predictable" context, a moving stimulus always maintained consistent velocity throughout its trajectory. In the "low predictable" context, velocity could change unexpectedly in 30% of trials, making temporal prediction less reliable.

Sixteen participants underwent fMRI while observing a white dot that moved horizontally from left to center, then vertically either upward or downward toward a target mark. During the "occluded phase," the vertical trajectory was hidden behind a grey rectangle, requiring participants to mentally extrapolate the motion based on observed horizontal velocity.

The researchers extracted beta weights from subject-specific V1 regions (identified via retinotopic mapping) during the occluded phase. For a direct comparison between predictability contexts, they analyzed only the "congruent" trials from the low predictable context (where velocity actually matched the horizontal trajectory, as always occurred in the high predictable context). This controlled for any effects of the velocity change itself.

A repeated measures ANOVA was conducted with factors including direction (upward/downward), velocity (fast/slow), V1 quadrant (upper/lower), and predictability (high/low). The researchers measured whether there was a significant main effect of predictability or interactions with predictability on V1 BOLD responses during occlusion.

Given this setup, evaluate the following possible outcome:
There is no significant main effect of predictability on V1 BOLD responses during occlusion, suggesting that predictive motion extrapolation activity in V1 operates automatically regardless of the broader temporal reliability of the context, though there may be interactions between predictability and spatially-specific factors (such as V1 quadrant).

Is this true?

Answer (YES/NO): NO